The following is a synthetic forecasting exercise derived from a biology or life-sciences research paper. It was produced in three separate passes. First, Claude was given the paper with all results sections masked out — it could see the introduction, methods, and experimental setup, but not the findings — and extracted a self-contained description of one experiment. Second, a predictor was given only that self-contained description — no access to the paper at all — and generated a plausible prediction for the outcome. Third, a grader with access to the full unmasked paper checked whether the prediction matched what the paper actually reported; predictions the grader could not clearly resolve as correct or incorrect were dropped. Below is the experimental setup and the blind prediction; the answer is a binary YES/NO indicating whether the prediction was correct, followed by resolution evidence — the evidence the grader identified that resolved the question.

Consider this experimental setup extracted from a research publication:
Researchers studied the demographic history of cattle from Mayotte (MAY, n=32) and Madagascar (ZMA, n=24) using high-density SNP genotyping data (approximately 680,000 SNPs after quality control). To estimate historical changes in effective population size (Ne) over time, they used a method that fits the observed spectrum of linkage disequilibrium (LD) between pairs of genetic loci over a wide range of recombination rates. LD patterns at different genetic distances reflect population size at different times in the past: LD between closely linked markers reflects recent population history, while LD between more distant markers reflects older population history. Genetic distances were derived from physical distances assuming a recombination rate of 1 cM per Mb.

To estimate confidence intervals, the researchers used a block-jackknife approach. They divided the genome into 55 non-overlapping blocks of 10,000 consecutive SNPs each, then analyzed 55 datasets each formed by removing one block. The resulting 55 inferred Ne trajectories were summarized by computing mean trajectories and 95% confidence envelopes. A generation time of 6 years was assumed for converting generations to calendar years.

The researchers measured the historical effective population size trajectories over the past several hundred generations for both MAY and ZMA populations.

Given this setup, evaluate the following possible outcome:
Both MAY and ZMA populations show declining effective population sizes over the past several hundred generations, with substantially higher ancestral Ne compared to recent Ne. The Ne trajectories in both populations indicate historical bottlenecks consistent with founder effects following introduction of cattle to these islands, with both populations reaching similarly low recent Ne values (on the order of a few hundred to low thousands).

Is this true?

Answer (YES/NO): NO